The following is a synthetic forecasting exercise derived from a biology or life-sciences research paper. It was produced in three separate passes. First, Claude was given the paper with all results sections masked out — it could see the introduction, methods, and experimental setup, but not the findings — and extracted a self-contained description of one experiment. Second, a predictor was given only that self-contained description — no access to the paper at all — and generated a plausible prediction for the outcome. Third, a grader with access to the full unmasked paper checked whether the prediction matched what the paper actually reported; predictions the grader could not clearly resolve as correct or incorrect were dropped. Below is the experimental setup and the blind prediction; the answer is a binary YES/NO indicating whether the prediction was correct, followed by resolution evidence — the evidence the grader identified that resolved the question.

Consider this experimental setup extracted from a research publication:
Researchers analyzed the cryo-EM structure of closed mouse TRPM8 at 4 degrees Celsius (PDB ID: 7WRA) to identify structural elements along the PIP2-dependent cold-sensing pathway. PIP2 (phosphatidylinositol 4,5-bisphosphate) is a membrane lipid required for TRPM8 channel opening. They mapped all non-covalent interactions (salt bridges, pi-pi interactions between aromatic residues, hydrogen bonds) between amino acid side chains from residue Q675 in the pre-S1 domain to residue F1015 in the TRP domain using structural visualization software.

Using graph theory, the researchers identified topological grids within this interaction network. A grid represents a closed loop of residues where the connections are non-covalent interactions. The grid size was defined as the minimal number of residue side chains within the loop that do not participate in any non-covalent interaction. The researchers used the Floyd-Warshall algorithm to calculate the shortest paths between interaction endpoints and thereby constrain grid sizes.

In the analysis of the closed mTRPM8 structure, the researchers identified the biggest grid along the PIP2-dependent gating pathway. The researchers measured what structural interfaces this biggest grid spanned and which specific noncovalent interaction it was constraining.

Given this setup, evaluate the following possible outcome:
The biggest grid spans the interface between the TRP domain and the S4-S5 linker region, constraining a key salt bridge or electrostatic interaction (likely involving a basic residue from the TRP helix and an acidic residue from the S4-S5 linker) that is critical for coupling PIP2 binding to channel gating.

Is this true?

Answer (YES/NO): NO